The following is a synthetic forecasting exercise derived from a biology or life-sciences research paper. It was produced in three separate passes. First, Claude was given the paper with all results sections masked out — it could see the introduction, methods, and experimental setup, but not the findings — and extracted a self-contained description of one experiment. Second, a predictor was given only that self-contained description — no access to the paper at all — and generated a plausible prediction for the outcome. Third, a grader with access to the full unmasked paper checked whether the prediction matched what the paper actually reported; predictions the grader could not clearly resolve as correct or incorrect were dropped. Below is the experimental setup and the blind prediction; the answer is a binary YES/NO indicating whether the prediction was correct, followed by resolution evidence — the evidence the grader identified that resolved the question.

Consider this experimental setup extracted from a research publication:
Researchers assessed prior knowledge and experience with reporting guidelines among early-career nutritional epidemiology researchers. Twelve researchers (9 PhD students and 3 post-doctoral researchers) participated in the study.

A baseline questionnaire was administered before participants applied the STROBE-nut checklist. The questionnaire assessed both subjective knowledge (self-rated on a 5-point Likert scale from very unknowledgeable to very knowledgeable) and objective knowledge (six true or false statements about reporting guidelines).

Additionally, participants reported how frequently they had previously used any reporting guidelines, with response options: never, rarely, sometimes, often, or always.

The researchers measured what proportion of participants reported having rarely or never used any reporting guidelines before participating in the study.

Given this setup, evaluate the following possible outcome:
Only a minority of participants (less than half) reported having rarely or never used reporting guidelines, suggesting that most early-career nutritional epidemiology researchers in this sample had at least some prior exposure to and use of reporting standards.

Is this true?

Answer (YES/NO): YES